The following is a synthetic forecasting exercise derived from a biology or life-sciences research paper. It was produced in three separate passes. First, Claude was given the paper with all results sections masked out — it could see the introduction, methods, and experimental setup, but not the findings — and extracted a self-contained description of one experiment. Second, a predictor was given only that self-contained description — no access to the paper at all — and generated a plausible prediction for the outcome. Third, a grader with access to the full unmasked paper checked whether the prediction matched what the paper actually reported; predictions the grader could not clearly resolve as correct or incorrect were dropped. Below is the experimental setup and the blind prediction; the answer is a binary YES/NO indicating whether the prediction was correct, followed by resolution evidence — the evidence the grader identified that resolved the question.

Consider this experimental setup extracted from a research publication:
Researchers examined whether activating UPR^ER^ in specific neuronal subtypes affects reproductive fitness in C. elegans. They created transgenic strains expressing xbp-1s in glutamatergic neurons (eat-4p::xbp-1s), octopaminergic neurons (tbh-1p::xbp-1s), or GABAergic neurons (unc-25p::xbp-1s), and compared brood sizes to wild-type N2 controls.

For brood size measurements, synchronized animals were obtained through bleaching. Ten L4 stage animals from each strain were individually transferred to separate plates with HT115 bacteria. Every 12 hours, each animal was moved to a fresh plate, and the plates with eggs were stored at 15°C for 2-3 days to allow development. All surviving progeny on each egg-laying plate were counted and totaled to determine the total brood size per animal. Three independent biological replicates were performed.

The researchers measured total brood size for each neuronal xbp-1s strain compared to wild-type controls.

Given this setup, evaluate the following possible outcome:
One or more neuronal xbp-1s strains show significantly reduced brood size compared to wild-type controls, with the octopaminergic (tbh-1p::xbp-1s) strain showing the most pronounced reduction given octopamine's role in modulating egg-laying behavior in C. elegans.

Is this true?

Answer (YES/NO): NO